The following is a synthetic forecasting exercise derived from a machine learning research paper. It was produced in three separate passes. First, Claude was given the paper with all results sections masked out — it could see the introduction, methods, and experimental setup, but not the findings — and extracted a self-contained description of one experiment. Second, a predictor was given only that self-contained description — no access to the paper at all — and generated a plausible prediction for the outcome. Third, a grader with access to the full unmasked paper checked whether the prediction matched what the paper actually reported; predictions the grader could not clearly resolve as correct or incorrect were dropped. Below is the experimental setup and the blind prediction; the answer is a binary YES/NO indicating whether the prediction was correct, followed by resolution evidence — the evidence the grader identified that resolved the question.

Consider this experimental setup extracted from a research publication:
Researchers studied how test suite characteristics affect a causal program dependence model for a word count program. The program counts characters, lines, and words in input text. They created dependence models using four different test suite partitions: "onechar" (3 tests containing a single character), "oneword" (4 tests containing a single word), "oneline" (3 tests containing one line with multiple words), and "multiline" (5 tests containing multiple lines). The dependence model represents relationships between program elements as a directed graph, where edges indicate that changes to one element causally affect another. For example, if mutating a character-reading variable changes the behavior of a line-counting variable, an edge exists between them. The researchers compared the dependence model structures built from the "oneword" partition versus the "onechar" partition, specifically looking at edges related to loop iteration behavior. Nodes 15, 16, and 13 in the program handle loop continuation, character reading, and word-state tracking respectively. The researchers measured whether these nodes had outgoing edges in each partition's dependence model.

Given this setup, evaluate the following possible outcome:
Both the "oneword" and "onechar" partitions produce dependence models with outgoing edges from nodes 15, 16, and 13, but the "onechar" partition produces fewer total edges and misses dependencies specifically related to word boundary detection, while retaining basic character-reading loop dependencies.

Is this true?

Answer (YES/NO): NO